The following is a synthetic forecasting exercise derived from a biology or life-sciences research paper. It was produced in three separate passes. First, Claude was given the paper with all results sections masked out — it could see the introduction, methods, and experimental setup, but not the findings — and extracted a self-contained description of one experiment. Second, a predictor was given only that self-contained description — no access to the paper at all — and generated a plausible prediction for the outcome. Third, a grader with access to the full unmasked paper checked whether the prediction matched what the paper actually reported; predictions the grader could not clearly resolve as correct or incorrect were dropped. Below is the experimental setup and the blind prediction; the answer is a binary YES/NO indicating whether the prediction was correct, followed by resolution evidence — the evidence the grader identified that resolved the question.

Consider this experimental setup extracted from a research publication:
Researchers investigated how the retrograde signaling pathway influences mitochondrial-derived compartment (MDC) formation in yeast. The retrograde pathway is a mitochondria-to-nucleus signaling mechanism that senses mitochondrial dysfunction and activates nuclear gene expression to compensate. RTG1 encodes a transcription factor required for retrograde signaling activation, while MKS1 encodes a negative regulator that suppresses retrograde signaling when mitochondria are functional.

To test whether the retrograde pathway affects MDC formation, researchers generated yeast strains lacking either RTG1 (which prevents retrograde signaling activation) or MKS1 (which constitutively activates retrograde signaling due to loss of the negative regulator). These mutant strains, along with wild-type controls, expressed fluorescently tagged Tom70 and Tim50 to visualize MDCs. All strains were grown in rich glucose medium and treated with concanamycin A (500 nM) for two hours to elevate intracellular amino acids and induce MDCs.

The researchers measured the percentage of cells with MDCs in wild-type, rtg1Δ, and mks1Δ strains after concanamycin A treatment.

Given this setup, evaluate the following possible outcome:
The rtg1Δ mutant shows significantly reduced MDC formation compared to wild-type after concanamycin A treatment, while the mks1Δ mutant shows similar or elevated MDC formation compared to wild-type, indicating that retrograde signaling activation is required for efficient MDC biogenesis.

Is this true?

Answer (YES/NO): NO